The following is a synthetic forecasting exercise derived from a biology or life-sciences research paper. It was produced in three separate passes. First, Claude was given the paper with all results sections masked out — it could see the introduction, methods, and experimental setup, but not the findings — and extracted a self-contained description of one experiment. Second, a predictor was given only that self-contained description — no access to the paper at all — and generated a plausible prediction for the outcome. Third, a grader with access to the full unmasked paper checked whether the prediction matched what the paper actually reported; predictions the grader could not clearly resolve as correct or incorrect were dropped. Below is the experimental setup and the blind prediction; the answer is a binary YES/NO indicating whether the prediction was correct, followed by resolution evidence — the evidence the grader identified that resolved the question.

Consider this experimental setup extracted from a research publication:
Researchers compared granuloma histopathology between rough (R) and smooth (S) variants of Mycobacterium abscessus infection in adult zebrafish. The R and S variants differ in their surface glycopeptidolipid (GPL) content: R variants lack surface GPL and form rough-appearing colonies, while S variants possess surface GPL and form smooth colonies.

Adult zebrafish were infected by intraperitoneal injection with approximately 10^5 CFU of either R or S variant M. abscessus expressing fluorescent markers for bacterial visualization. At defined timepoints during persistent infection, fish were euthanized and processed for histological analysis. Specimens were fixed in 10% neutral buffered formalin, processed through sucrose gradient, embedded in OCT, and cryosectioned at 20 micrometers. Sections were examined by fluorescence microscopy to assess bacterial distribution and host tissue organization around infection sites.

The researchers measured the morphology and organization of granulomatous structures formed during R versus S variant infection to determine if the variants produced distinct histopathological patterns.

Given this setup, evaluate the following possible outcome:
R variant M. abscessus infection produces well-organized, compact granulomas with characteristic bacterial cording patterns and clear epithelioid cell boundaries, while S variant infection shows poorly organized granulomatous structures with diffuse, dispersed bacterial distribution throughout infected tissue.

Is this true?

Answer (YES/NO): NO